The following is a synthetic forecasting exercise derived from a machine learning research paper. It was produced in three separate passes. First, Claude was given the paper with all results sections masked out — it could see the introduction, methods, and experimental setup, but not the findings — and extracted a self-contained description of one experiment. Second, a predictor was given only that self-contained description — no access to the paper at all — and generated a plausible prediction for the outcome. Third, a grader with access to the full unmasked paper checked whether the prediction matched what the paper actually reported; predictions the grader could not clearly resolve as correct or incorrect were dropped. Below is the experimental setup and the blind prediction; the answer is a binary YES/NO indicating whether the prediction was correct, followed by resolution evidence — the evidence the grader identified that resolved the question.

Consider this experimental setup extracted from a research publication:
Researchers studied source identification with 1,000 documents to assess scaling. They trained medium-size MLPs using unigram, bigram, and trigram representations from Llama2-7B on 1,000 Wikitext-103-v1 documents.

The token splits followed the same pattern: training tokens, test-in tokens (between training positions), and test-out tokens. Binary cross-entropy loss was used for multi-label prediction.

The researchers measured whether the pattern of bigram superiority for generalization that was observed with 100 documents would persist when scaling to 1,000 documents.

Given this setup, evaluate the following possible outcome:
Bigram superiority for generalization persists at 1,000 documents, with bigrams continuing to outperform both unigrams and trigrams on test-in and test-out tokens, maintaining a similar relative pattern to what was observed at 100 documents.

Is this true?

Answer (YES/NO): YES